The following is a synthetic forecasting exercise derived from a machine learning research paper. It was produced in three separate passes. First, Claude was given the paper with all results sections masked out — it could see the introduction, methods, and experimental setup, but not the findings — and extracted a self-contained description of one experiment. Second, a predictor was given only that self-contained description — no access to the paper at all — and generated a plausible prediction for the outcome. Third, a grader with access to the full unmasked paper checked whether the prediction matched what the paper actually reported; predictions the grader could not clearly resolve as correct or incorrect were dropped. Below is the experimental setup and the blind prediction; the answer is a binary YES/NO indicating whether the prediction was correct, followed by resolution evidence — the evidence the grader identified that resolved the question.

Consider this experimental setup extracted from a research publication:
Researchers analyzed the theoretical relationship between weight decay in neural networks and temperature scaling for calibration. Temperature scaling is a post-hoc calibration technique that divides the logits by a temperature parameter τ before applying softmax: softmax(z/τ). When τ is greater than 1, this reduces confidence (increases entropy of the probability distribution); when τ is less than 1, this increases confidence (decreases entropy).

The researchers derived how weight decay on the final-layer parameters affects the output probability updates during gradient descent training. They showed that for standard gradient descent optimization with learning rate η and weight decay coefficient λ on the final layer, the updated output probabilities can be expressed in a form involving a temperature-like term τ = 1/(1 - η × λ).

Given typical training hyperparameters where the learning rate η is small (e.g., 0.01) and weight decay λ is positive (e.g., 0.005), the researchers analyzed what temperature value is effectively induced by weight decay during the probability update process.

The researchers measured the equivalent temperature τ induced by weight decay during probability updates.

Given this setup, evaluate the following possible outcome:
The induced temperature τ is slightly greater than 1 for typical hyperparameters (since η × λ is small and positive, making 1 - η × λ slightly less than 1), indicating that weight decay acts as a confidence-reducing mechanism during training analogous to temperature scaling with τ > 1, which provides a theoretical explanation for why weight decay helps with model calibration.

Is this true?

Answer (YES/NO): NO